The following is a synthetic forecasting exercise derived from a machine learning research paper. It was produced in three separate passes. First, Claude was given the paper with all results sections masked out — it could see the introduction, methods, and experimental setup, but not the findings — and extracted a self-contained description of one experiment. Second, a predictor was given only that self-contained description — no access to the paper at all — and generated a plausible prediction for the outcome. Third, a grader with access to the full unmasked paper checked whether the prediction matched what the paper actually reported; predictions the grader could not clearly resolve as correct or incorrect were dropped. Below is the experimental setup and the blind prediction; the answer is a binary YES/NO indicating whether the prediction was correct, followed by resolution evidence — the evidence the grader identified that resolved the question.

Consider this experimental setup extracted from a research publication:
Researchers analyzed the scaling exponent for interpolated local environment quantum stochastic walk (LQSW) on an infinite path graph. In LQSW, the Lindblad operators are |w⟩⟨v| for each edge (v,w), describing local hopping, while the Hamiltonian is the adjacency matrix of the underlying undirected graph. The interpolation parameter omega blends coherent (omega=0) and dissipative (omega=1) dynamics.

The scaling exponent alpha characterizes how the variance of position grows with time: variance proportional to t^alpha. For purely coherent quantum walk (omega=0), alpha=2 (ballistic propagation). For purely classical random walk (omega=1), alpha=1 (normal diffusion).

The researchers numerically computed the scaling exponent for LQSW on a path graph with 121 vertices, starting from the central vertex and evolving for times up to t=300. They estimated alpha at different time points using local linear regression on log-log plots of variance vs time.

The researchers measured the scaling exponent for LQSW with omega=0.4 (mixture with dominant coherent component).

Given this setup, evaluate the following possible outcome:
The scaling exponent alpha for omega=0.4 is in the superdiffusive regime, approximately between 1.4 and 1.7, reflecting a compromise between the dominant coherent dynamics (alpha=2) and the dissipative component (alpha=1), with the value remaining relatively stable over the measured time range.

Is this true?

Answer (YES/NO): NO